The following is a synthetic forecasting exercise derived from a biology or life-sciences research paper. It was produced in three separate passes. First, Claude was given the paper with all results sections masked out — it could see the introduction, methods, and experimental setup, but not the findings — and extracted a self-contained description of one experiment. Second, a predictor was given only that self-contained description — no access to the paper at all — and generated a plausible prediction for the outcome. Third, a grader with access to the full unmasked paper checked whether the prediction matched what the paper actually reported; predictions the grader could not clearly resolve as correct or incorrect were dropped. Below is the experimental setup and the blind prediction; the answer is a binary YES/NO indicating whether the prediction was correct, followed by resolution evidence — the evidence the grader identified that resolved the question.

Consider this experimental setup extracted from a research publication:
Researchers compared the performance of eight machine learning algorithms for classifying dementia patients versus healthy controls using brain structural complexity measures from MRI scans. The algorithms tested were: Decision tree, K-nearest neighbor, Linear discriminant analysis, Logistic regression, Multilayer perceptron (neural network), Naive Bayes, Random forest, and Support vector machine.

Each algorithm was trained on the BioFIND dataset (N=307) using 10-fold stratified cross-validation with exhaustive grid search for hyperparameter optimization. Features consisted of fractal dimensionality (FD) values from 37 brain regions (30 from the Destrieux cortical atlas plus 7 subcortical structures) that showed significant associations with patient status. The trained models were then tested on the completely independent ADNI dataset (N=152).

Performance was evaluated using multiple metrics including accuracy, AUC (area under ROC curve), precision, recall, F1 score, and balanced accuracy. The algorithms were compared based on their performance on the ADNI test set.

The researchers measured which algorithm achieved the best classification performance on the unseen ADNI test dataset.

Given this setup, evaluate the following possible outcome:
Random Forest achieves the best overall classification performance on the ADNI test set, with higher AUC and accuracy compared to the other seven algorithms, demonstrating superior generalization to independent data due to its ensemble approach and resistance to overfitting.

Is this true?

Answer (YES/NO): NO